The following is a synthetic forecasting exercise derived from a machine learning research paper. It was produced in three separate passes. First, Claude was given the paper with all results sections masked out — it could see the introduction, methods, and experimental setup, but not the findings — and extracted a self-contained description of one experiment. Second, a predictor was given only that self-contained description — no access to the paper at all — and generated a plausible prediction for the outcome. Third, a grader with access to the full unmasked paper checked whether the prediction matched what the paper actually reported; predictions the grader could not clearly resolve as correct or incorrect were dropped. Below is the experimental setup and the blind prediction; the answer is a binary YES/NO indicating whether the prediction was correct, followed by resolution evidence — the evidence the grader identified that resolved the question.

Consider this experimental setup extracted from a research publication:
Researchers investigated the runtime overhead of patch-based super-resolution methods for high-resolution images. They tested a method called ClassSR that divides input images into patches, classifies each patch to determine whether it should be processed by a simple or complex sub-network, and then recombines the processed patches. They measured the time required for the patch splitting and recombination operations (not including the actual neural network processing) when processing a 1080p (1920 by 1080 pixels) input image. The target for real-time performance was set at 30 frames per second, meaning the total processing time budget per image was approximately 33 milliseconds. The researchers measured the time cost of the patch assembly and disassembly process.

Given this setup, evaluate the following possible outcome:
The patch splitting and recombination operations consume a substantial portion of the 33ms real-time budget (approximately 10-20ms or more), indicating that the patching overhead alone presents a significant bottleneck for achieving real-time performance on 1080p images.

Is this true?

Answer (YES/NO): NO